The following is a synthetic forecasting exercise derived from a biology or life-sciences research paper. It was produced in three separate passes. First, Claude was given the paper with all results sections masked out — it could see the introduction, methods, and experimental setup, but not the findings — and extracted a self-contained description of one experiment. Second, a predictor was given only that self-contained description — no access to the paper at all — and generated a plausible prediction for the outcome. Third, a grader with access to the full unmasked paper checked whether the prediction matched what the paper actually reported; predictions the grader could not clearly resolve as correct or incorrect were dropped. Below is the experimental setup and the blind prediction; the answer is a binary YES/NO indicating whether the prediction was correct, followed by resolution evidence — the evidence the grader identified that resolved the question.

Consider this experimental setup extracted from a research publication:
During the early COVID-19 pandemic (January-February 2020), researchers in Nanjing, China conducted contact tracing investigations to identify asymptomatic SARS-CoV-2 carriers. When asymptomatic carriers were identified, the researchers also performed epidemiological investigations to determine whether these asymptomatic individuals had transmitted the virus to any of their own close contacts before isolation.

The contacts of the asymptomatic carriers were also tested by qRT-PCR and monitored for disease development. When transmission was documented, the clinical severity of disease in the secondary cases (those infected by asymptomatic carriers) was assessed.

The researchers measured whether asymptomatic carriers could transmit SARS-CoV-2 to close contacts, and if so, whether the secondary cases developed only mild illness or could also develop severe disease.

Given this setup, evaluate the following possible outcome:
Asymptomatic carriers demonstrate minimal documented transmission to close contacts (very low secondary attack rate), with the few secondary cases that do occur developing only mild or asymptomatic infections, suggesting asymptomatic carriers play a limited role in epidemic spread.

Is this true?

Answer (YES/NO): NO